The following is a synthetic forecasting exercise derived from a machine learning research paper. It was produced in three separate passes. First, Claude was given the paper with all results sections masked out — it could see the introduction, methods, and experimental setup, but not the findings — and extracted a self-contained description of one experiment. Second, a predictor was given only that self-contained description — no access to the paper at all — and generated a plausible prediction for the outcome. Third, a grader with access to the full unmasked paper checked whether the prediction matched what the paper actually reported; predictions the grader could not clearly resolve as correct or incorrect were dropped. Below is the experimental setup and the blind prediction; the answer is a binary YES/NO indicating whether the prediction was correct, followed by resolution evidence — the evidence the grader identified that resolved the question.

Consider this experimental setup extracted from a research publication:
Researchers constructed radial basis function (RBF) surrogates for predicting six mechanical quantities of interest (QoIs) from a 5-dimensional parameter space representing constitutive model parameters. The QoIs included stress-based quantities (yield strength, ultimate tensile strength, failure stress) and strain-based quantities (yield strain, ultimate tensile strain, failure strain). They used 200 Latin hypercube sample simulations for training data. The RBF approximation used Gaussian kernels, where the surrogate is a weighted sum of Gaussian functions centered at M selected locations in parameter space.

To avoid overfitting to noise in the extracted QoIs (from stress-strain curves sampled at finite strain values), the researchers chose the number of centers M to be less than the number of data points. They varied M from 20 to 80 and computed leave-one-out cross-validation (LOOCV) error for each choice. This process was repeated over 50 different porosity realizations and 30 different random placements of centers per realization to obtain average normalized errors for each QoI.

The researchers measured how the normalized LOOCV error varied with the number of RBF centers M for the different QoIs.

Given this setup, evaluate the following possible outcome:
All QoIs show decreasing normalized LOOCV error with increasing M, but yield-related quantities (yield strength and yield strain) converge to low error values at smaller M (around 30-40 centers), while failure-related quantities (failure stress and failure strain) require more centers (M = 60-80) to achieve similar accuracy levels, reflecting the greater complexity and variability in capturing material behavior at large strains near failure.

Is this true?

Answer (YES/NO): NO